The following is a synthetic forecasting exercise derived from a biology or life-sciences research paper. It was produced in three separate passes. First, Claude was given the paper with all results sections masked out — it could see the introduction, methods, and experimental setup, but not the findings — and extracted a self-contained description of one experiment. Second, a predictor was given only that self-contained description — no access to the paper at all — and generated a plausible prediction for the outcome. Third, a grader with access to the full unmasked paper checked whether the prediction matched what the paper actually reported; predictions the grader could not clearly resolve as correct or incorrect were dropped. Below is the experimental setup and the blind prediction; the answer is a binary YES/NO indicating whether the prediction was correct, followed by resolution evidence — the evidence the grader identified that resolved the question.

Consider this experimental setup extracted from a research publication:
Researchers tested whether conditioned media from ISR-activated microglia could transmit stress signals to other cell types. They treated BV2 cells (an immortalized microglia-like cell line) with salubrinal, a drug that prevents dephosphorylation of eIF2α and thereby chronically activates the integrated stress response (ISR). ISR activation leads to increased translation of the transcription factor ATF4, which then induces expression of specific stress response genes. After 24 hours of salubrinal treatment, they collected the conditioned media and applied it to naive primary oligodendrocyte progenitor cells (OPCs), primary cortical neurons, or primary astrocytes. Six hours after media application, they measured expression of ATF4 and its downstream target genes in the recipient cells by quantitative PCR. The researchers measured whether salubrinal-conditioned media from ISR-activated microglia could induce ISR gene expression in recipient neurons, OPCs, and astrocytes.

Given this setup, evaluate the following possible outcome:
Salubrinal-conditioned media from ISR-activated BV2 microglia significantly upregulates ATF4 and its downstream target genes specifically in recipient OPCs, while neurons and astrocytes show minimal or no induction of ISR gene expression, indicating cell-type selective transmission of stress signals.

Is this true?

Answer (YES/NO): NO